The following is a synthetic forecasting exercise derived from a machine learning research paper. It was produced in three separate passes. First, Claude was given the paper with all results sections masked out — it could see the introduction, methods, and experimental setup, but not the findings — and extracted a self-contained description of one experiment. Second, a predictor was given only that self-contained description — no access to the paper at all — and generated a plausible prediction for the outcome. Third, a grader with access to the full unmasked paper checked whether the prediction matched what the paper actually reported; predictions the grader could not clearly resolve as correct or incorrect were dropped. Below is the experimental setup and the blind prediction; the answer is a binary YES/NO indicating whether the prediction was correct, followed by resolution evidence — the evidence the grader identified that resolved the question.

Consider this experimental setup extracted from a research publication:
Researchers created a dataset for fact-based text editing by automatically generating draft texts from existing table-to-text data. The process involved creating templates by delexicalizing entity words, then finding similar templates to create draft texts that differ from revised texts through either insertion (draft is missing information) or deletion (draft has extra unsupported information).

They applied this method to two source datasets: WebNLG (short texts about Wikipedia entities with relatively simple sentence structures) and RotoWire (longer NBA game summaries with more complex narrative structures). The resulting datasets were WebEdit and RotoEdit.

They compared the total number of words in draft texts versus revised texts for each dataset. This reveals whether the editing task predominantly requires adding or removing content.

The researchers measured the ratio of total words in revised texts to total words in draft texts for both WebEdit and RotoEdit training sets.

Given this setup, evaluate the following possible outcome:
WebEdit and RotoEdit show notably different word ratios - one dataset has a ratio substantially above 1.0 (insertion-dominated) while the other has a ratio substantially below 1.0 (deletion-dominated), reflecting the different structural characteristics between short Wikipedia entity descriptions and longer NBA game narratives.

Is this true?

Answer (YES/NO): NO